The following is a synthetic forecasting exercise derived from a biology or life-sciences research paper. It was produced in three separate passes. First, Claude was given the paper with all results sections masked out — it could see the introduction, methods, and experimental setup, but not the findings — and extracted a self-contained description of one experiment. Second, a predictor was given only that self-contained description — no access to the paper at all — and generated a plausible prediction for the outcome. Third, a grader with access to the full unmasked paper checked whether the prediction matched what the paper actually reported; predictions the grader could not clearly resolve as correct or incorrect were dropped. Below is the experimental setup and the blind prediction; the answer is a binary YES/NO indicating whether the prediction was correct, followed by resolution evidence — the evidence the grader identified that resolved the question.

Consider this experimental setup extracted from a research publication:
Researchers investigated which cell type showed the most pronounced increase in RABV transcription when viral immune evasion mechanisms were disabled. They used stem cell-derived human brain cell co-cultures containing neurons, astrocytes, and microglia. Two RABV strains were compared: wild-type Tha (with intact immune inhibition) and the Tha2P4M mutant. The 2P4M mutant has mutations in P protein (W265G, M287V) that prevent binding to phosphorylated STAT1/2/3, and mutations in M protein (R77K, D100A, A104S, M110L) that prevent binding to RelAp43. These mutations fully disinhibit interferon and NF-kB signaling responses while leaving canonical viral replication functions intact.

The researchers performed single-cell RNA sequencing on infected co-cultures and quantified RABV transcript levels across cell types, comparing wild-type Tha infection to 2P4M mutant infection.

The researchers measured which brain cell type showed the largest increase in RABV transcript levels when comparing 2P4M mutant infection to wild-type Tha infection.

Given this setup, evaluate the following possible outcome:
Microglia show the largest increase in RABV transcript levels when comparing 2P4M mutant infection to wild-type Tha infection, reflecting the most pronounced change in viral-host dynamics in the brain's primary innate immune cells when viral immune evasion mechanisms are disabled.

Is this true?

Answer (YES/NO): NO